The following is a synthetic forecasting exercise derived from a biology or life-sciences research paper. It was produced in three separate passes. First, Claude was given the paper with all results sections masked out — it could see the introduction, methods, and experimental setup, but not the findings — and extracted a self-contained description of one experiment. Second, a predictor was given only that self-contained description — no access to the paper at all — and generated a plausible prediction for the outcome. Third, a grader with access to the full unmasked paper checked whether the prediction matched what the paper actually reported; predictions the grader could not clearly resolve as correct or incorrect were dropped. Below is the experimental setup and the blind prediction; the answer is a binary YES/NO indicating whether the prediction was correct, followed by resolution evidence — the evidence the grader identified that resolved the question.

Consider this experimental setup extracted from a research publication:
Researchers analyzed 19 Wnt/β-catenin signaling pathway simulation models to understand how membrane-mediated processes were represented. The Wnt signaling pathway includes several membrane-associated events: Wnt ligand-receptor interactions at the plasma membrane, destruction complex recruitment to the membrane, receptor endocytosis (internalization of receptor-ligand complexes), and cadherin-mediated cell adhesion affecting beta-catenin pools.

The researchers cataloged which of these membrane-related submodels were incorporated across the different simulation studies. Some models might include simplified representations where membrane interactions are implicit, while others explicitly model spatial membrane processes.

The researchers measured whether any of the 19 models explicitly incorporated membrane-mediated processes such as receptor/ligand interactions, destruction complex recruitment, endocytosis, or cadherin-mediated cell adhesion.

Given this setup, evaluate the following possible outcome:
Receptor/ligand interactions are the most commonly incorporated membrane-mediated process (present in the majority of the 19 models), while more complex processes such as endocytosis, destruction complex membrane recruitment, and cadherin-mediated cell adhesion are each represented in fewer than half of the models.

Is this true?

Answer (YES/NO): NO